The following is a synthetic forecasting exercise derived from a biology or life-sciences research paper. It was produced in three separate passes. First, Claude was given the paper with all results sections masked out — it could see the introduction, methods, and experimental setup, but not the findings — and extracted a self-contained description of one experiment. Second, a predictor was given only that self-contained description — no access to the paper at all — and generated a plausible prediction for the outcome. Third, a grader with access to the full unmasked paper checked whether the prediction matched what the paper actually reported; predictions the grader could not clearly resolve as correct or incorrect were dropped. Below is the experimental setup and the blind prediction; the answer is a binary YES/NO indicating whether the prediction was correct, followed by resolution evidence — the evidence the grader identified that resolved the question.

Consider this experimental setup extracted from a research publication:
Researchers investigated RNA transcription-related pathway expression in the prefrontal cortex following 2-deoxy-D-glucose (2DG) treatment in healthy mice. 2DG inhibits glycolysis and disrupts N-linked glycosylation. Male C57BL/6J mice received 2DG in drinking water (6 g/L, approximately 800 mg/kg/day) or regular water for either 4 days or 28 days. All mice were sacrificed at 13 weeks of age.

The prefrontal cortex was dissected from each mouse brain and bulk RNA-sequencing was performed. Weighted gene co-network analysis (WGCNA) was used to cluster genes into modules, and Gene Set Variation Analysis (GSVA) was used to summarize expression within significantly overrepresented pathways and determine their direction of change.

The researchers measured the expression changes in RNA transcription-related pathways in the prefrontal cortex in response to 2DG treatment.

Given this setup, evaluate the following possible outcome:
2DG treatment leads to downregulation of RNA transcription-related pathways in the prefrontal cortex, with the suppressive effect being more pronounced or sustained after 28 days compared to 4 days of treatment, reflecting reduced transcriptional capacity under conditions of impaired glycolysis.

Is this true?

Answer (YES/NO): NO